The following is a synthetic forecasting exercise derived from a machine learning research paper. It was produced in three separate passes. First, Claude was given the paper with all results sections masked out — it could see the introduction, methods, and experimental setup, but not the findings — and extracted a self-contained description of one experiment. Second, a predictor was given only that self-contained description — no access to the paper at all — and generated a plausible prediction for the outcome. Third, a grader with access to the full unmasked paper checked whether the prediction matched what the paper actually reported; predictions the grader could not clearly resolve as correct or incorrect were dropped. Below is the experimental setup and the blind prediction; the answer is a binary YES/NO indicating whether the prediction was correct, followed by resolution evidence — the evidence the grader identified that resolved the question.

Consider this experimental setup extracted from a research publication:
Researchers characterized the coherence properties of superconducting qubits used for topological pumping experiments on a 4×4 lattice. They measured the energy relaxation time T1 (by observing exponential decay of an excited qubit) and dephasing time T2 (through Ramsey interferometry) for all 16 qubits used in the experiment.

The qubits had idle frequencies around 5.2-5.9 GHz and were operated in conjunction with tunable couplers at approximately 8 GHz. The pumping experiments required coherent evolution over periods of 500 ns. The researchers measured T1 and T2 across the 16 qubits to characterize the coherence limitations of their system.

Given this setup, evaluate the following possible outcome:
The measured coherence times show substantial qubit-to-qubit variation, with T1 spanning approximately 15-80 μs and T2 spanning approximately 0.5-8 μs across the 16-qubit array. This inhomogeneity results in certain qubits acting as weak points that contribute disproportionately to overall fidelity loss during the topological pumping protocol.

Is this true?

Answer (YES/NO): NO